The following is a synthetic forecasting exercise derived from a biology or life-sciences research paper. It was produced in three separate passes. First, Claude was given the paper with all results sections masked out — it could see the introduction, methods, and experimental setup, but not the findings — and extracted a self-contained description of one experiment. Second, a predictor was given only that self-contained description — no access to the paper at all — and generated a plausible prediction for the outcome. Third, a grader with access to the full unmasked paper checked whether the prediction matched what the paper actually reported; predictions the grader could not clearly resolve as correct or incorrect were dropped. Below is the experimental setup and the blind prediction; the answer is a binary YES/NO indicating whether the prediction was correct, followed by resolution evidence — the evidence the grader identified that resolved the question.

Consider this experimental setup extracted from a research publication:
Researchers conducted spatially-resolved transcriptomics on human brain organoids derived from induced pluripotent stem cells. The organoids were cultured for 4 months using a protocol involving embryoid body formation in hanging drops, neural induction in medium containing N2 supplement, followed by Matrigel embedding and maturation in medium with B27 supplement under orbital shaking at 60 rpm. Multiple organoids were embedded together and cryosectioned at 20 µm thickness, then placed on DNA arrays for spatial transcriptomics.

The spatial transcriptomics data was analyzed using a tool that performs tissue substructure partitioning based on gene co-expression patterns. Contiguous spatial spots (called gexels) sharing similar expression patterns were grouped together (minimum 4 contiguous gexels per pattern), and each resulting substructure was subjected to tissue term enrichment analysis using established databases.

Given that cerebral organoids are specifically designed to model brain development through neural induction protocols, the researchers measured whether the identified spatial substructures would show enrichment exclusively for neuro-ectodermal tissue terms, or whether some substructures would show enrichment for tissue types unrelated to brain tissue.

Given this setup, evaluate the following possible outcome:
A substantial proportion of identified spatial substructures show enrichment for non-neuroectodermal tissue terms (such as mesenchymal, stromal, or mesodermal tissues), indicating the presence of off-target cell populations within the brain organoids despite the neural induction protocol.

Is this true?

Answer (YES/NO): NO